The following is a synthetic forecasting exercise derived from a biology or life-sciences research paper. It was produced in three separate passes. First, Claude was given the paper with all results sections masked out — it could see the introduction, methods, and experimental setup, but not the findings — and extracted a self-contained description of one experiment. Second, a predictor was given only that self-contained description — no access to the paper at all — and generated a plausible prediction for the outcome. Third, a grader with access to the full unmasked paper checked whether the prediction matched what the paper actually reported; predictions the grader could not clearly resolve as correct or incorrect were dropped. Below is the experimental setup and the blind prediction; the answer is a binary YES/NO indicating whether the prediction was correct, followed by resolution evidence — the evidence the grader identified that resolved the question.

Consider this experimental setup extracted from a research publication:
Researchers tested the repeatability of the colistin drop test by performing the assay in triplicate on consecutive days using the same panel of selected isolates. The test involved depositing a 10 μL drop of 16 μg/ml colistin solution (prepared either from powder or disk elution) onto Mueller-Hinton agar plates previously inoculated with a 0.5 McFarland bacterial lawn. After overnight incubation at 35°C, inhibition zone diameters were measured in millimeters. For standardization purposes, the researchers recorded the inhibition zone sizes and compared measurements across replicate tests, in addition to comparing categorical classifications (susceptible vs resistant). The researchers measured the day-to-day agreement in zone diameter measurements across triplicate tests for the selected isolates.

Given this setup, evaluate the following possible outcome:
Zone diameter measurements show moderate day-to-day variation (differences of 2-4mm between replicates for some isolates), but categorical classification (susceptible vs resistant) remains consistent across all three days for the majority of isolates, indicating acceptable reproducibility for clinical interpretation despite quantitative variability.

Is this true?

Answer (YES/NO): NO